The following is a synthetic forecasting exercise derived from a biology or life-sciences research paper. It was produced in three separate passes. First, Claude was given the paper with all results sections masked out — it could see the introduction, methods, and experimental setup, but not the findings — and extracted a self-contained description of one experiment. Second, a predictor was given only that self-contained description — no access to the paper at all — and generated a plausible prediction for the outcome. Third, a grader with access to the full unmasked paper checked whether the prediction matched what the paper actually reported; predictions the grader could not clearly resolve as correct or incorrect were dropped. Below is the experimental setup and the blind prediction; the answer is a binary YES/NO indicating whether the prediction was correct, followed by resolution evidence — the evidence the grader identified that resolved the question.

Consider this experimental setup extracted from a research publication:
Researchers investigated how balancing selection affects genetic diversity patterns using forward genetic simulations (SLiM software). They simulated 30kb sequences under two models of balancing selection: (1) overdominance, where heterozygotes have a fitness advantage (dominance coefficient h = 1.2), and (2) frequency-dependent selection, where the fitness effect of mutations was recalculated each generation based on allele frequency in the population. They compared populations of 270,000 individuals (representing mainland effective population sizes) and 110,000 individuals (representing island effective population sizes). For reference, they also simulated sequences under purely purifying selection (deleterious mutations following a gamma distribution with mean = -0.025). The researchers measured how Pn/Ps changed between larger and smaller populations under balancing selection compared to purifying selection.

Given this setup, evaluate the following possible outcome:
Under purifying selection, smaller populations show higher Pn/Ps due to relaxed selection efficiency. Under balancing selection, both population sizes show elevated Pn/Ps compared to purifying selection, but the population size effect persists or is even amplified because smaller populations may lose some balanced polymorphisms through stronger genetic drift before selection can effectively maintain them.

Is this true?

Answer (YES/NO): NO